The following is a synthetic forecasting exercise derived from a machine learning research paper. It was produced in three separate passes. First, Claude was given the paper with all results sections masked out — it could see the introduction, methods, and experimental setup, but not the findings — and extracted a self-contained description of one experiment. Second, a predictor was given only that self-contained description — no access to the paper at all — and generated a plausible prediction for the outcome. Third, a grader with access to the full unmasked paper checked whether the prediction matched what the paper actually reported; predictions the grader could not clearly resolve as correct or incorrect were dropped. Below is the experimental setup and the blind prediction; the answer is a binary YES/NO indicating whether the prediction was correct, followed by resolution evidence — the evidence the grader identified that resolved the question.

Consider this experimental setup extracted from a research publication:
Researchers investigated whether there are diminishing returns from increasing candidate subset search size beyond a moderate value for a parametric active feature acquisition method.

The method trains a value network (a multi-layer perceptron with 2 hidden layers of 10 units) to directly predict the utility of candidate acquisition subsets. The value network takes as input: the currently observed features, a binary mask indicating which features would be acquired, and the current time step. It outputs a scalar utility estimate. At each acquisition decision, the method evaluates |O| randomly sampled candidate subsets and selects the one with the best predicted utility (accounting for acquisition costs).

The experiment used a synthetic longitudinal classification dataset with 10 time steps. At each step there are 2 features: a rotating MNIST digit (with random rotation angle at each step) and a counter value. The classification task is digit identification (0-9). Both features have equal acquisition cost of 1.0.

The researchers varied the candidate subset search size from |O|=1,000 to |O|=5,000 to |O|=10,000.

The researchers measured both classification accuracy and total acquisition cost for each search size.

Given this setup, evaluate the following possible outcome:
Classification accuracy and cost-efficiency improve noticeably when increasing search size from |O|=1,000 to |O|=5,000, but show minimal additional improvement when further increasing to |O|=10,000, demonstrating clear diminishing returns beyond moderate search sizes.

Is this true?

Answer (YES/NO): NO